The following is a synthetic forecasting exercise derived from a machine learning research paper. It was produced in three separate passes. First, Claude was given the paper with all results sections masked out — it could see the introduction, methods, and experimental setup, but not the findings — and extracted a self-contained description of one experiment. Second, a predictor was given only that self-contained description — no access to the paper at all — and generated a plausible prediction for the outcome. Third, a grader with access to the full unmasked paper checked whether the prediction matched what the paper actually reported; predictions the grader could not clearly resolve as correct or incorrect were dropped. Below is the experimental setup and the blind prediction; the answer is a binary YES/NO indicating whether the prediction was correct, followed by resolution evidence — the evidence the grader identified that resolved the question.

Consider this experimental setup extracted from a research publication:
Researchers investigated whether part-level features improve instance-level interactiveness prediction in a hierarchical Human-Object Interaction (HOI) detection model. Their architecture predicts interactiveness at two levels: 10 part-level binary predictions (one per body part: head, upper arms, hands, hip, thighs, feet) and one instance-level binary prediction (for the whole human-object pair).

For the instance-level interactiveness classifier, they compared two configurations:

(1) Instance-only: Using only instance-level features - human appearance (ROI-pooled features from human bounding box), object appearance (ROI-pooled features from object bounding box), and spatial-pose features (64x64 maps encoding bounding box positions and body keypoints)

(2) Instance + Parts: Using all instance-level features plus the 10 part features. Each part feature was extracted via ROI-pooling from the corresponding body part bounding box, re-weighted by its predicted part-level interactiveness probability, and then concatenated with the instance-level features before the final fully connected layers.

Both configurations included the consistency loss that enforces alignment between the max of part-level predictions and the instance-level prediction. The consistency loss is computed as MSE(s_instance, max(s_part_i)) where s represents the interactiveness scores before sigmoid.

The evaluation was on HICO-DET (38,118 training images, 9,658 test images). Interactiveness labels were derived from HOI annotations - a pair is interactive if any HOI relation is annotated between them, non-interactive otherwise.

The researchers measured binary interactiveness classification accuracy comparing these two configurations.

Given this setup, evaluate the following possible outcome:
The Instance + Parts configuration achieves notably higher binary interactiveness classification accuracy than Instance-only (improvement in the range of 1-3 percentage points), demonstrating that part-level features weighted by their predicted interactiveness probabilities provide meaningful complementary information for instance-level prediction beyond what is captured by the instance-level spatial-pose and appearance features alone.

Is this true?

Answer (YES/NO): YES